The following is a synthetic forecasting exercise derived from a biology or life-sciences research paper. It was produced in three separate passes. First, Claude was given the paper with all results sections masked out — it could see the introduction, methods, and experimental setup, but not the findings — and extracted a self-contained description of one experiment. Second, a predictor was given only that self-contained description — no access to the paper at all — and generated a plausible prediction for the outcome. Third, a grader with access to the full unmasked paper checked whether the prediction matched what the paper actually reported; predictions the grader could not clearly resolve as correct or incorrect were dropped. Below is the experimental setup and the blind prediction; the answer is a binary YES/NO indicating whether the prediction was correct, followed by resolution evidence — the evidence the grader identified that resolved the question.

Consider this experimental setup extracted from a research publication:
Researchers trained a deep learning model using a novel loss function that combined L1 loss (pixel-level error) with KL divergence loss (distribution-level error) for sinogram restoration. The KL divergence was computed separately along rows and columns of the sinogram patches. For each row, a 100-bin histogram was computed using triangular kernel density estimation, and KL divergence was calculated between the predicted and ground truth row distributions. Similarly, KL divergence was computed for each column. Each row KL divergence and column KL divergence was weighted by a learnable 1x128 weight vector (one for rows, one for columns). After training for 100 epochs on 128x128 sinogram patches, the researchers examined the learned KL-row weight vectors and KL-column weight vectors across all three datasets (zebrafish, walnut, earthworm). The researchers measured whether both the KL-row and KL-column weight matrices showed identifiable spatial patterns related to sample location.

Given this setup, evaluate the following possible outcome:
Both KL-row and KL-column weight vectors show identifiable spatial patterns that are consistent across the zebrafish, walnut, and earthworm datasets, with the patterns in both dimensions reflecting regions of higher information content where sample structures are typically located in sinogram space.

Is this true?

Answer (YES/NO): NO